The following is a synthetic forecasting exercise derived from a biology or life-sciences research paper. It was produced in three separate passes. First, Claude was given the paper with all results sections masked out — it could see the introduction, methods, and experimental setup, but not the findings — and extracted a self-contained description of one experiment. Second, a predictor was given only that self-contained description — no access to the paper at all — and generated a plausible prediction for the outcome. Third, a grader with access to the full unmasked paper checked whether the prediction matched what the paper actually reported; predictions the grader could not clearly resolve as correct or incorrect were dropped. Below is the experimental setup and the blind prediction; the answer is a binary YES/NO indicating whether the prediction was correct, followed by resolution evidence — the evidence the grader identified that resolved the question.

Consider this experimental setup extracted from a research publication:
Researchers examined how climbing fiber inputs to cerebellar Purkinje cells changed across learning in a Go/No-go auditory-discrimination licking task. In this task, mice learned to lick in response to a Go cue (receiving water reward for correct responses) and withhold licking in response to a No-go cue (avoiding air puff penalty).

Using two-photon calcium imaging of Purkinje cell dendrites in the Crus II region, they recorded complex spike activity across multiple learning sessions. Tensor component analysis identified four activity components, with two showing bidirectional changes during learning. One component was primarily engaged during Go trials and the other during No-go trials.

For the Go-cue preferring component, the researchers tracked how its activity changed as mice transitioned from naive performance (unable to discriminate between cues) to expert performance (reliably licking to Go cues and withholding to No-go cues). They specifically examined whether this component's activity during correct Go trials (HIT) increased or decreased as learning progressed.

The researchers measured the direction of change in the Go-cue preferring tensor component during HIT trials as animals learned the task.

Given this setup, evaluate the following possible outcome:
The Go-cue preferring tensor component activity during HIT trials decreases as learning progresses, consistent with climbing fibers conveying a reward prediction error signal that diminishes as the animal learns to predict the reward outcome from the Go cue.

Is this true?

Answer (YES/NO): NO